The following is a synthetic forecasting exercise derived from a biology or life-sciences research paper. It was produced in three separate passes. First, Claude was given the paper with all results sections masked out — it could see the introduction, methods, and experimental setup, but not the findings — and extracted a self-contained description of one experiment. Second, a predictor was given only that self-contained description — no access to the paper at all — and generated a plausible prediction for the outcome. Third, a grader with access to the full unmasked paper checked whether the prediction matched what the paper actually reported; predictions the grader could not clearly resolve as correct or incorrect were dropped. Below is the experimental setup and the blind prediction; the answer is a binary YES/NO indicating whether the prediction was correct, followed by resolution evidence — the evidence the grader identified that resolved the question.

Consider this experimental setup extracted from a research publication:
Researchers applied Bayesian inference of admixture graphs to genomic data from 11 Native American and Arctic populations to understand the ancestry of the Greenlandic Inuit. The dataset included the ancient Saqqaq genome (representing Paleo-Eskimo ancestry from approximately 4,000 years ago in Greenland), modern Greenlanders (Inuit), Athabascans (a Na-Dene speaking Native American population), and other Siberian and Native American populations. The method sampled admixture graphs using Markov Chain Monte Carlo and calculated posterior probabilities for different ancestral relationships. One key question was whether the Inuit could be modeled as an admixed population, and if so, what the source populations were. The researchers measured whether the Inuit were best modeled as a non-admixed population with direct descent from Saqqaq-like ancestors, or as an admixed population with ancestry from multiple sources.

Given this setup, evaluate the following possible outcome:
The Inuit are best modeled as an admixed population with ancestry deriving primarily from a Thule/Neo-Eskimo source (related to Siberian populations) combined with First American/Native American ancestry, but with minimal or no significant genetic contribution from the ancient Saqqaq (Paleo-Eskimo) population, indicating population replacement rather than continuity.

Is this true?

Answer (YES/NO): NO